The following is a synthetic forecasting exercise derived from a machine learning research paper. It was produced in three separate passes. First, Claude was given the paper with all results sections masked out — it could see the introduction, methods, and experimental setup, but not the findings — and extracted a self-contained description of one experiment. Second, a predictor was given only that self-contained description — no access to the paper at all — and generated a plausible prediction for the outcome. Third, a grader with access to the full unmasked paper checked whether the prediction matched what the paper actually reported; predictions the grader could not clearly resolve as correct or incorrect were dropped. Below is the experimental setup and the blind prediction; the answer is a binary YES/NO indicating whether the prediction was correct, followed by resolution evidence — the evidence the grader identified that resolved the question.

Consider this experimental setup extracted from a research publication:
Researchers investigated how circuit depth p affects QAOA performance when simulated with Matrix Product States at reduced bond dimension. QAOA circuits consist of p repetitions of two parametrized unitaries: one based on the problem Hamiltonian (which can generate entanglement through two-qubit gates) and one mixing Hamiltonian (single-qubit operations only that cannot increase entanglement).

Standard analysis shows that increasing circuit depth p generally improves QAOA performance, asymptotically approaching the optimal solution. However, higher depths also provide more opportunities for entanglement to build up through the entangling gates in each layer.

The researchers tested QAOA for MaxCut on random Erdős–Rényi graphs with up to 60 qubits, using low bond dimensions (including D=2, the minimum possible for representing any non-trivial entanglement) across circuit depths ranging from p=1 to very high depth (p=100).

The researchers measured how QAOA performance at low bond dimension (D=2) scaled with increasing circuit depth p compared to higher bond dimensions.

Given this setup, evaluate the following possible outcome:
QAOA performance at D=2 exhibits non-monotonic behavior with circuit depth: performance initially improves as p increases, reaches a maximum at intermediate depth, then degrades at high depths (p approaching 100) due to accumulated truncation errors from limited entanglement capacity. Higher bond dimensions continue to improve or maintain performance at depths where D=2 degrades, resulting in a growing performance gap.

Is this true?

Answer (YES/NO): NO